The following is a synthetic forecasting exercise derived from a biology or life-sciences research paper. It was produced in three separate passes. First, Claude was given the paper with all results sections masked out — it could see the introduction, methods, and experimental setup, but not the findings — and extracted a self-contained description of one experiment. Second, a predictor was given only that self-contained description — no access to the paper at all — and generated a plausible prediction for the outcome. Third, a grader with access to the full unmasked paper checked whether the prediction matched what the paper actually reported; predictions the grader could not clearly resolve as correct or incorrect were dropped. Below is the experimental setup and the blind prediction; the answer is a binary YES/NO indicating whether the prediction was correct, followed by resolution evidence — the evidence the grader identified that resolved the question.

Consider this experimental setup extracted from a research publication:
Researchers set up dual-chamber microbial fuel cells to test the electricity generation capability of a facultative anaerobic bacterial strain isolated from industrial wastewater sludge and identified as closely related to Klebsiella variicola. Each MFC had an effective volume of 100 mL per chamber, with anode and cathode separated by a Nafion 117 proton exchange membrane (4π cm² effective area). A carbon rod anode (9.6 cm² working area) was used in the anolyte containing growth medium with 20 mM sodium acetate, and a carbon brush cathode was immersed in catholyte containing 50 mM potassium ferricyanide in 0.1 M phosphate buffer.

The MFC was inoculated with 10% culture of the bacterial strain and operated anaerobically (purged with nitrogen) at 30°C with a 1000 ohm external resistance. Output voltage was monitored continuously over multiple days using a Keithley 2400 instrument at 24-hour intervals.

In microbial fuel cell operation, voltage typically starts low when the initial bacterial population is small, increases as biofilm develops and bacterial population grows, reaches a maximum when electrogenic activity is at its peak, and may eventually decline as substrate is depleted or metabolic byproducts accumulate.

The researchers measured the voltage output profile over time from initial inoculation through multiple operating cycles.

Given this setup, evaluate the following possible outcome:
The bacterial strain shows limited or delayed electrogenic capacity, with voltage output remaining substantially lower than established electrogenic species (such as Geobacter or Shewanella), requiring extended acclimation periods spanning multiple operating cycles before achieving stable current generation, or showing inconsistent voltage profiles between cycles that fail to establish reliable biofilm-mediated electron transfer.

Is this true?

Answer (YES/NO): NO